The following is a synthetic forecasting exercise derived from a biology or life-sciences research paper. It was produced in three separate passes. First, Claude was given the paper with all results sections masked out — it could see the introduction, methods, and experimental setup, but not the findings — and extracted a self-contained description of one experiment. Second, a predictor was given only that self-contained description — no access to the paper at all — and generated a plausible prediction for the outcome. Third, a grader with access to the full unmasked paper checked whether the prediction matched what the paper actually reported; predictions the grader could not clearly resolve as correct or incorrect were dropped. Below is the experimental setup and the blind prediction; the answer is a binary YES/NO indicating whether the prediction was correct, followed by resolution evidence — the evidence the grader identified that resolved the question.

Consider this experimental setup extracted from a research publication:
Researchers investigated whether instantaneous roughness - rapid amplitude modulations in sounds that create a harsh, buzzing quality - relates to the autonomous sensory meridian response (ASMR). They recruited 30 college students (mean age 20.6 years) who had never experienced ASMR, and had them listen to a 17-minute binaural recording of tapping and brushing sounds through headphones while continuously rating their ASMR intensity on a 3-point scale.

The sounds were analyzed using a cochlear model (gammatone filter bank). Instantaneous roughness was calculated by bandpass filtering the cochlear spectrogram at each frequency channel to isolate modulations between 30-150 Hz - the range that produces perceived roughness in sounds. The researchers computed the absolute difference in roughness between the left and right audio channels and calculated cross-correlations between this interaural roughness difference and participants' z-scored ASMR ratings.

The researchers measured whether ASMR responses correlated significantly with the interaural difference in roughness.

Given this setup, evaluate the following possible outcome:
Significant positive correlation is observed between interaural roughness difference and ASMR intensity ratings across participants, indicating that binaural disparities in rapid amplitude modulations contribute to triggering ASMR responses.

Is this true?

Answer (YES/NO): NO